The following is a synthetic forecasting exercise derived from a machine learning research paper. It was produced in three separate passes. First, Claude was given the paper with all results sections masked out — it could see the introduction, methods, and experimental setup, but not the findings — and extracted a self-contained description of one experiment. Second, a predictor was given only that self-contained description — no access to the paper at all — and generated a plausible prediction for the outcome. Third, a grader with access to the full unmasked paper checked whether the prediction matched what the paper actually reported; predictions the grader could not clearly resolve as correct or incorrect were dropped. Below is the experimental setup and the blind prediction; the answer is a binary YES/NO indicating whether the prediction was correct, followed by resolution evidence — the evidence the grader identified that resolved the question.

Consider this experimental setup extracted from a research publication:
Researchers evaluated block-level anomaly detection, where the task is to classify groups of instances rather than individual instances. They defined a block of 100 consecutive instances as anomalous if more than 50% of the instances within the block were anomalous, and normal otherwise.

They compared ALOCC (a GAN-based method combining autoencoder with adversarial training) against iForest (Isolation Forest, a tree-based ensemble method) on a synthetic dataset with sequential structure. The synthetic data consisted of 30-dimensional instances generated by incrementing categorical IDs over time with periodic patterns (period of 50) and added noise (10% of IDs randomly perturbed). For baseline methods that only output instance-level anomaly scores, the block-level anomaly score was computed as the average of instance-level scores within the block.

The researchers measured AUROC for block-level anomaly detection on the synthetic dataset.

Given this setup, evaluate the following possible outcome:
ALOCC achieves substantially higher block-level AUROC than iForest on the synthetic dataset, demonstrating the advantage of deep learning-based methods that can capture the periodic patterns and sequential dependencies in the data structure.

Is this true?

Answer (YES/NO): NO